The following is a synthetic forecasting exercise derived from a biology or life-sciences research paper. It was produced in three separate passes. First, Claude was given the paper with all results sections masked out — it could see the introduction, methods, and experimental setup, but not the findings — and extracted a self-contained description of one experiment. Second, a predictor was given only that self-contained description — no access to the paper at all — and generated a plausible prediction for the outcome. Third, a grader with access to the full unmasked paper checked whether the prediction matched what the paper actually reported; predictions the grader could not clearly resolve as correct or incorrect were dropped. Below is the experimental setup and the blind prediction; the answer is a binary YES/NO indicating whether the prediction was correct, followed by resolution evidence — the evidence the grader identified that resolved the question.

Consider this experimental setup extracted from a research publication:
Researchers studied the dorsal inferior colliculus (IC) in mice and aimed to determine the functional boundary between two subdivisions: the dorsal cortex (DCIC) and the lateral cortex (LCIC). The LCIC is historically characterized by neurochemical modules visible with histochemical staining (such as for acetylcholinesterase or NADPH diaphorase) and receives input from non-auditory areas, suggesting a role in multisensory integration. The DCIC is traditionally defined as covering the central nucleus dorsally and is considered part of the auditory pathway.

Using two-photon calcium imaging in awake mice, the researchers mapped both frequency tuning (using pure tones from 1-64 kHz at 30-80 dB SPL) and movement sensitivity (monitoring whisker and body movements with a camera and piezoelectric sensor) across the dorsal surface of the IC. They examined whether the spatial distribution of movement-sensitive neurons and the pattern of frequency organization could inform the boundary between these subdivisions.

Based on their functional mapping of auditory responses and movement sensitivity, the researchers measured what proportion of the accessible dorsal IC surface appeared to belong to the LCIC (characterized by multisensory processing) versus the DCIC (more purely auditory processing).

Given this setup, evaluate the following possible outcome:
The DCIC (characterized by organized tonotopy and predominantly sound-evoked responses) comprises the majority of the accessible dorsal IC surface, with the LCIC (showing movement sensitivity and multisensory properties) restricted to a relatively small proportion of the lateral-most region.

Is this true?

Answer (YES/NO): NO